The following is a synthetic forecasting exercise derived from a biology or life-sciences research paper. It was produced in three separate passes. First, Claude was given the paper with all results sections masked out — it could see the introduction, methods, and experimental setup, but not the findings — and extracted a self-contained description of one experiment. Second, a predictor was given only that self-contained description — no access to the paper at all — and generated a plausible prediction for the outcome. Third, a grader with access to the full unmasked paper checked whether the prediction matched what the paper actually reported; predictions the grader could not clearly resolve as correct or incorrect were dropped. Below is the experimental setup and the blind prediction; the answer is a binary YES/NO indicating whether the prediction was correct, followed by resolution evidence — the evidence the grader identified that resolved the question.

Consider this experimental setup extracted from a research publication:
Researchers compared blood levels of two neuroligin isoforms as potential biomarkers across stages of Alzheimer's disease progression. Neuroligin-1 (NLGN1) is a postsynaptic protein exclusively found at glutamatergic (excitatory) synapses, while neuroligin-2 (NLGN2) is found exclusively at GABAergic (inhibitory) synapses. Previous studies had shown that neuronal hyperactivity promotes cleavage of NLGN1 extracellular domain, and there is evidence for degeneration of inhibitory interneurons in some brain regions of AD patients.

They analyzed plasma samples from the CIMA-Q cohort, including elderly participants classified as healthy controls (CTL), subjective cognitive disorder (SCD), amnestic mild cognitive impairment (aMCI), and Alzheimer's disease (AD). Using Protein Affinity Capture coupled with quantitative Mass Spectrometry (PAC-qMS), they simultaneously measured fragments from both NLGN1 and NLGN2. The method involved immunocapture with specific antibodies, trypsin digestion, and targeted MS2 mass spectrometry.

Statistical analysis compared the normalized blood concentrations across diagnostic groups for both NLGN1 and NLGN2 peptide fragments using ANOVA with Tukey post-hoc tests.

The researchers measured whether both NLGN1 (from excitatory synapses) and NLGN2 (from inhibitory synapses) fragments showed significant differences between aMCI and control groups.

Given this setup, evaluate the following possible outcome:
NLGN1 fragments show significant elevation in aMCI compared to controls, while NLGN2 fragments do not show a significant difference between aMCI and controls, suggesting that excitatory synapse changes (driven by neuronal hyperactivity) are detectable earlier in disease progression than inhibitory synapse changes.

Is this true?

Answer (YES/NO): NO